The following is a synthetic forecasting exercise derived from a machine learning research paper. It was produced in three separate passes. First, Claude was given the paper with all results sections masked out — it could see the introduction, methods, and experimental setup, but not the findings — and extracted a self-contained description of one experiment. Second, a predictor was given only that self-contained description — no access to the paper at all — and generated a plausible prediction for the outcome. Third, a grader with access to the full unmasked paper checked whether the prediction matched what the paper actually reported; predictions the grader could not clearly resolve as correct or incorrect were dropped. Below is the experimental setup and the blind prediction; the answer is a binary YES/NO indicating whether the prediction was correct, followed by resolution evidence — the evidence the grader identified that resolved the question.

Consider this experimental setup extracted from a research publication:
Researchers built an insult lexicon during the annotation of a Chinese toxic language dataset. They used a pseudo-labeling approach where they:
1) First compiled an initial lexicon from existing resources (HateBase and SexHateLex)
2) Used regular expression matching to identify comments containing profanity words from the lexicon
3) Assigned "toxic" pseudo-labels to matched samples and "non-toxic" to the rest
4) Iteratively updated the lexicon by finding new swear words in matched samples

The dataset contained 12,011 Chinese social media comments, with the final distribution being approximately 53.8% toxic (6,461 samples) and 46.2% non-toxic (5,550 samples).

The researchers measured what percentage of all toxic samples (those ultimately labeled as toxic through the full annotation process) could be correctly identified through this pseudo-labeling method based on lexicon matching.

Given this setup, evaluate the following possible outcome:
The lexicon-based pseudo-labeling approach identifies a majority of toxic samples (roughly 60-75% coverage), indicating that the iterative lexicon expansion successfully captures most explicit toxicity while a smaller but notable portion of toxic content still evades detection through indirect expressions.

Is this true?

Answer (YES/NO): NO